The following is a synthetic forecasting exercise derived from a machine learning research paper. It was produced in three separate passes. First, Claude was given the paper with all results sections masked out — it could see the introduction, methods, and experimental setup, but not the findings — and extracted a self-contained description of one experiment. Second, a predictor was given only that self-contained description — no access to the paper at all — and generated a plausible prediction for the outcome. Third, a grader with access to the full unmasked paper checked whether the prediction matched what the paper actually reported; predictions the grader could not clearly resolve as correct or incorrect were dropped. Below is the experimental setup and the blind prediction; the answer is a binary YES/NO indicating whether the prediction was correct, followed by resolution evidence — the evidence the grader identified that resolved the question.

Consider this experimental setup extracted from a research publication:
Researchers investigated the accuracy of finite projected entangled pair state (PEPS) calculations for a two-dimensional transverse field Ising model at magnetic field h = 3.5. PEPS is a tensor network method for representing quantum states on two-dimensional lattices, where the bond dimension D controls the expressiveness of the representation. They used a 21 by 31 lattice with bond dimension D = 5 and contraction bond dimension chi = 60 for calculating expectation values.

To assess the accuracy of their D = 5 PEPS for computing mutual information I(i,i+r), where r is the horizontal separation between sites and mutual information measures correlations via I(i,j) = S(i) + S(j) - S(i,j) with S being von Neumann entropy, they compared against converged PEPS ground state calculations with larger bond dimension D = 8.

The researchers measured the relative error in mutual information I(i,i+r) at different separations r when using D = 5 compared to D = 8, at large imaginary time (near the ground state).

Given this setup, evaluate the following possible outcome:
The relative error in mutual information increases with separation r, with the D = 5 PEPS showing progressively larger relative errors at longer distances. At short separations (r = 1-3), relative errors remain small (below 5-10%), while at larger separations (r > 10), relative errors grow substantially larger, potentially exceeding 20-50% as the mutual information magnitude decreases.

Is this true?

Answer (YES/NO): YES